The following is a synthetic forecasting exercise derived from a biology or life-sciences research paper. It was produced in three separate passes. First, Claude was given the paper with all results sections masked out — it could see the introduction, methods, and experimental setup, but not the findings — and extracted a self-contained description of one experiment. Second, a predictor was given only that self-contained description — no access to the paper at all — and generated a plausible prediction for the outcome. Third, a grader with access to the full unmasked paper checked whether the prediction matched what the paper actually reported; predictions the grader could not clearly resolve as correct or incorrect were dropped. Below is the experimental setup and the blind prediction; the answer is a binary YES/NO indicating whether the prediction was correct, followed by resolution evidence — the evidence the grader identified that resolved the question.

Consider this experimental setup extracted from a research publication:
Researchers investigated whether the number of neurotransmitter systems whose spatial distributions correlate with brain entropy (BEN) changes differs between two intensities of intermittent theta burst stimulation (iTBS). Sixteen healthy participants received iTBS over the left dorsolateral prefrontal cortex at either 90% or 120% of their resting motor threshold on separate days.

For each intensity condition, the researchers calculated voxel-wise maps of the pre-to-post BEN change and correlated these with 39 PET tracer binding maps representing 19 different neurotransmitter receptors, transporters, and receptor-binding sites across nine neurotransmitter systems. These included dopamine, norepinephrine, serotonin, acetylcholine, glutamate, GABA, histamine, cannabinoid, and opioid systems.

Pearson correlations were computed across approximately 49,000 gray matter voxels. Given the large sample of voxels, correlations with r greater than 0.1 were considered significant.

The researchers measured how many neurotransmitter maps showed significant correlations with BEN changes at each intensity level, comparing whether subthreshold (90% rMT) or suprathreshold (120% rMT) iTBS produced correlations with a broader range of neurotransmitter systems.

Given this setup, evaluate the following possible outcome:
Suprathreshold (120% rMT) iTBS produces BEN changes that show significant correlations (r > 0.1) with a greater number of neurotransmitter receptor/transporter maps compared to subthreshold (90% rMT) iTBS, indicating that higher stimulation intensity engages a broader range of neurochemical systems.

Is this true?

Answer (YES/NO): NO